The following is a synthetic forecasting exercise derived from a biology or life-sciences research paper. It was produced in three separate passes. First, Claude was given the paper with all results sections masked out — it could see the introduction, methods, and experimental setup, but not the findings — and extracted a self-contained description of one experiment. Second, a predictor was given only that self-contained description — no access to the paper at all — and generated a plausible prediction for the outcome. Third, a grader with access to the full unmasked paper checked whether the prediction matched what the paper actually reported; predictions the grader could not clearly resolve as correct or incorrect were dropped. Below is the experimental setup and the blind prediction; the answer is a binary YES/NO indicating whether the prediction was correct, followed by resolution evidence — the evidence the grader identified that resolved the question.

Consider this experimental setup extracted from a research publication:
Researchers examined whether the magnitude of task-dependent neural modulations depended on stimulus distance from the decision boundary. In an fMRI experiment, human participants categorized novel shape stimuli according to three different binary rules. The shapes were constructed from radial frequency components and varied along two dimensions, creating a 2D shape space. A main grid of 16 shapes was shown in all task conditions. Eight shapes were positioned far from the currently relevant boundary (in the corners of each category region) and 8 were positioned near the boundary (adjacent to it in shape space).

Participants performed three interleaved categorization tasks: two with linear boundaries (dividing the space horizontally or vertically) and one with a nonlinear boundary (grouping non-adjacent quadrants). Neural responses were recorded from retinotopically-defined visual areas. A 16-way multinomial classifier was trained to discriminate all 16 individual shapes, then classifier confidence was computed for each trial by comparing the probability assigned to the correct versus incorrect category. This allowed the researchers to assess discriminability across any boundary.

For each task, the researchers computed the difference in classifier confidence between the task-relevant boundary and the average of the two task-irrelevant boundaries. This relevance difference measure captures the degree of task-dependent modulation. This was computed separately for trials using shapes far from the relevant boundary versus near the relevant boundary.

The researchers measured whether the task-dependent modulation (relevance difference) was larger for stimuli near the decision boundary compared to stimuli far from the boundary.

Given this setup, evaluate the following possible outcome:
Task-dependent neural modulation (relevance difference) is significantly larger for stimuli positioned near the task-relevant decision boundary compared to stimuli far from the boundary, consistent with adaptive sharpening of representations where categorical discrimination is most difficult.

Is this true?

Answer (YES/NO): YES